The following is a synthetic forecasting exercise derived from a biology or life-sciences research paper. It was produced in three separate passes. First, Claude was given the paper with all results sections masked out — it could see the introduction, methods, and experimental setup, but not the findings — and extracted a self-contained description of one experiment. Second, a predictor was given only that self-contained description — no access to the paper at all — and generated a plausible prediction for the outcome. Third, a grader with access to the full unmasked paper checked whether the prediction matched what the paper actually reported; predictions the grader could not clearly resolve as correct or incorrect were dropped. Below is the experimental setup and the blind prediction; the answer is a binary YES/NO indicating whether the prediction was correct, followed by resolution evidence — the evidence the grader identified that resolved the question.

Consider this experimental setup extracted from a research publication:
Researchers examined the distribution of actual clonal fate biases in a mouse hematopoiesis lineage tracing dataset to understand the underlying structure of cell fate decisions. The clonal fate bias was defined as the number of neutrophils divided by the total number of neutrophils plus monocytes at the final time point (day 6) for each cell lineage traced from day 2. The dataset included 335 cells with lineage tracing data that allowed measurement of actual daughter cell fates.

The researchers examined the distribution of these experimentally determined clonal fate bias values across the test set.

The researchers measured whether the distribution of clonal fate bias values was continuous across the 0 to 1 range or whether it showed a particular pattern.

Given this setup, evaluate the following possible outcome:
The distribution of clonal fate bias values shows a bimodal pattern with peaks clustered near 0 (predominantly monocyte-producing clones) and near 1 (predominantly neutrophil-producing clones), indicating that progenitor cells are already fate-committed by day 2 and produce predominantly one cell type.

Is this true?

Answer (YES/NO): YES